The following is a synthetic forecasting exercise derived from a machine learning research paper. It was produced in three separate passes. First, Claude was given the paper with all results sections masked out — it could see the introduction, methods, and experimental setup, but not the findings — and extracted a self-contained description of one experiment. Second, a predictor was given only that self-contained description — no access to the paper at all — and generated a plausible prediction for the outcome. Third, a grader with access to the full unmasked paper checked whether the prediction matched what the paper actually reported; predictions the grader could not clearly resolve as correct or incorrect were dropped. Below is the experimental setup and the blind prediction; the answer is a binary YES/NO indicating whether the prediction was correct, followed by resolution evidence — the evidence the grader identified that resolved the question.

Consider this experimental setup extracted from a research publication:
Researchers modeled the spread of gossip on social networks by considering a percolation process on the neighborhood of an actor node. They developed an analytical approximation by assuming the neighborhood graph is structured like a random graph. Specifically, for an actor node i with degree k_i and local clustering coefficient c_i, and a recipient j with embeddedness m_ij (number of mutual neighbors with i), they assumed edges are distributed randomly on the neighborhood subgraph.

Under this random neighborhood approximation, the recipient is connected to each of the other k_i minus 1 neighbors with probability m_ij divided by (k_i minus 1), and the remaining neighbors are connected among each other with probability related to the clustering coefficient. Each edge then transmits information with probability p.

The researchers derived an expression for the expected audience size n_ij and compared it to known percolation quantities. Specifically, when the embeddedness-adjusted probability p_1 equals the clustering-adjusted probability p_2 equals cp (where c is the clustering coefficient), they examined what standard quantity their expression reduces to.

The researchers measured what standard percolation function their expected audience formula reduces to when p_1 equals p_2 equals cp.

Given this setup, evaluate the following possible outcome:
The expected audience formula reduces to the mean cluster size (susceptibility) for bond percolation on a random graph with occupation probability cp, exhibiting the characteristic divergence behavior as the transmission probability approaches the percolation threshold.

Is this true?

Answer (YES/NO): NO